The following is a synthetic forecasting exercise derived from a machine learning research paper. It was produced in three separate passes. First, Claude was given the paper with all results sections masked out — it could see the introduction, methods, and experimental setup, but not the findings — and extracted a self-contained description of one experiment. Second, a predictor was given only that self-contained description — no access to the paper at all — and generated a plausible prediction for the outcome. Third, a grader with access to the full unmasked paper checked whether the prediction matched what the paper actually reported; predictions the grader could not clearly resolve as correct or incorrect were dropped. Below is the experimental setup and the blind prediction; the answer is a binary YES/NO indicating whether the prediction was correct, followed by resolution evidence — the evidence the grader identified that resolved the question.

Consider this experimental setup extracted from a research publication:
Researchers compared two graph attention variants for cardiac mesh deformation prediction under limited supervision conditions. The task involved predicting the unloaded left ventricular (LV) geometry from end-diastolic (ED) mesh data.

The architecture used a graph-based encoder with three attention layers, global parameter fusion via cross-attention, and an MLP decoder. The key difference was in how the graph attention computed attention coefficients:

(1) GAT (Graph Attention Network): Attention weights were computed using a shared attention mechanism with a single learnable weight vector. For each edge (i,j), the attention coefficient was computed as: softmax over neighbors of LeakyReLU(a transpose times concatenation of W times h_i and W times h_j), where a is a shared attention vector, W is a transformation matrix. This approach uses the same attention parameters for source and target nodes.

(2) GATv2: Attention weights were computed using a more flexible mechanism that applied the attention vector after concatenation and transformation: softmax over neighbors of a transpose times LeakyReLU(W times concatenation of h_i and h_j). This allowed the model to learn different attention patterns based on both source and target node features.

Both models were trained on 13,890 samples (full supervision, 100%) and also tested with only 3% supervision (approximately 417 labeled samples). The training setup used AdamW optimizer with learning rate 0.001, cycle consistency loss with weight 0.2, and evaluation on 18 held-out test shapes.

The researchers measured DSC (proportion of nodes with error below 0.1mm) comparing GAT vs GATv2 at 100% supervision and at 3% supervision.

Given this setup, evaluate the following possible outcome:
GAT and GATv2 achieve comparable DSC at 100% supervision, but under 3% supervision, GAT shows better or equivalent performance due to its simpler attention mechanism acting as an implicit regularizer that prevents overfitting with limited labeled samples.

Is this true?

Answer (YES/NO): YES